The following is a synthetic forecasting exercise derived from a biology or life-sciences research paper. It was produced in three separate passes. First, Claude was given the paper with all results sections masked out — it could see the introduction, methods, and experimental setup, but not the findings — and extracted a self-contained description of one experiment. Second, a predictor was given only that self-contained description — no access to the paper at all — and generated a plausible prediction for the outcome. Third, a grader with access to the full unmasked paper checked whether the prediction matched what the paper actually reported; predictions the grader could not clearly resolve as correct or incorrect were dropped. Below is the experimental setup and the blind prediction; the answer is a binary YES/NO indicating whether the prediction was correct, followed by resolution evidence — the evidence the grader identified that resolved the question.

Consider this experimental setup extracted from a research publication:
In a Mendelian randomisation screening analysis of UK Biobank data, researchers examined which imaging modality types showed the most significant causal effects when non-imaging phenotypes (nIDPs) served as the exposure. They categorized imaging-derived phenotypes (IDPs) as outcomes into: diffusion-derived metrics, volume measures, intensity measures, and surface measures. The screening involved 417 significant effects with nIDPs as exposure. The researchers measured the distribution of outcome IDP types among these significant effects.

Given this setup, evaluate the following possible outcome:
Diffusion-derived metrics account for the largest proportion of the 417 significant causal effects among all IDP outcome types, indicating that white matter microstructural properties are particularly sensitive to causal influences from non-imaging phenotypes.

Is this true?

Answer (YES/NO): YES